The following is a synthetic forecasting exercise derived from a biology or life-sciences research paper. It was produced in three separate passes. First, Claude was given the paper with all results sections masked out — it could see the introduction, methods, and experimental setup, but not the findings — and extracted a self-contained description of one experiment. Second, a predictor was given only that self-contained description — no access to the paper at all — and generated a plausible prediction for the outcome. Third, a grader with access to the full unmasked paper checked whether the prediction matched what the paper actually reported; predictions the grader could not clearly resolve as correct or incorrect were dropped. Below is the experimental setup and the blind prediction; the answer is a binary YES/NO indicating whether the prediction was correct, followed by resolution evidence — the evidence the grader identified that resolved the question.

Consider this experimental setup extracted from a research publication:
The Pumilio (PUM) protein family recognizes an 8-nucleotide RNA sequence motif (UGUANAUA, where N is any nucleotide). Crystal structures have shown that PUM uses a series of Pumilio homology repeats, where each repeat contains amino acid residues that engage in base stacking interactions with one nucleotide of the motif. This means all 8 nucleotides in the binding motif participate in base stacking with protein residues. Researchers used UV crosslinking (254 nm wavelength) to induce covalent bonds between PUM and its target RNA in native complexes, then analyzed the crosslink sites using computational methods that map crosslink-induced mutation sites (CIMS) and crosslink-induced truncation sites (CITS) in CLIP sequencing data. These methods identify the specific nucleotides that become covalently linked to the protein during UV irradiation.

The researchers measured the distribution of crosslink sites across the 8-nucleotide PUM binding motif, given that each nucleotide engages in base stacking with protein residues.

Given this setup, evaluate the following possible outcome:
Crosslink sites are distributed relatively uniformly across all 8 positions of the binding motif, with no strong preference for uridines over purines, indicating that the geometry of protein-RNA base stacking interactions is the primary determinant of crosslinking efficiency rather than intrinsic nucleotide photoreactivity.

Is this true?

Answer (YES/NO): NO